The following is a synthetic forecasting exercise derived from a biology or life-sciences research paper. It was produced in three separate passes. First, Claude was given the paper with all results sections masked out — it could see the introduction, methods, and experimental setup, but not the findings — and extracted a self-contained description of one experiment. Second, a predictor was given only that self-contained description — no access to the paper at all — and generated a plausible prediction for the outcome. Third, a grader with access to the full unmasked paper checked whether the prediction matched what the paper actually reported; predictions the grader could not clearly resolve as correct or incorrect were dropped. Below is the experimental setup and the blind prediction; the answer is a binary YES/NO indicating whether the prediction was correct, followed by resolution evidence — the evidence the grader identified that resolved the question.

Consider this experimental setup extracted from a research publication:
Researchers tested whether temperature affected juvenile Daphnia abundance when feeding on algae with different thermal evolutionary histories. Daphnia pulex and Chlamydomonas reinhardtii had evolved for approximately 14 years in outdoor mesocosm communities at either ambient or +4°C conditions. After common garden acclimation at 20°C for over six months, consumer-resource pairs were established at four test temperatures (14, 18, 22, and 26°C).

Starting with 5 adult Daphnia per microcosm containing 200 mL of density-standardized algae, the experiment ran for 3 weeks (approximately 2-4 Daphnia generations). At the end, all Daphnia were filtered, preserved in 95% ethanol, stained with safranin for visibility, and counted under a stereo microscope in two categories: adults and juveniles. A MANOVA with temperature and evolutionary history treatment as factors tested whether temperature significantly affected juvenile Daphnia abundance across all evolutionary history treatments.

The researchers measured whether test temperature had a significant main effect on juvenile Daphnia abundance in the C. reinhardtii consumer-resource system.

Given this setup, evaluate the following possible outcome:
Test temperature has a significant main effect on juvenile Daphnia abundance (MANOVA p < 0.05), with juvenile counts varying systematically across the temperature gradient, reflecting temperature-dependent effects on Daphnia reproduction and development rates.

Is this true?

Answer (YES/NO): YES